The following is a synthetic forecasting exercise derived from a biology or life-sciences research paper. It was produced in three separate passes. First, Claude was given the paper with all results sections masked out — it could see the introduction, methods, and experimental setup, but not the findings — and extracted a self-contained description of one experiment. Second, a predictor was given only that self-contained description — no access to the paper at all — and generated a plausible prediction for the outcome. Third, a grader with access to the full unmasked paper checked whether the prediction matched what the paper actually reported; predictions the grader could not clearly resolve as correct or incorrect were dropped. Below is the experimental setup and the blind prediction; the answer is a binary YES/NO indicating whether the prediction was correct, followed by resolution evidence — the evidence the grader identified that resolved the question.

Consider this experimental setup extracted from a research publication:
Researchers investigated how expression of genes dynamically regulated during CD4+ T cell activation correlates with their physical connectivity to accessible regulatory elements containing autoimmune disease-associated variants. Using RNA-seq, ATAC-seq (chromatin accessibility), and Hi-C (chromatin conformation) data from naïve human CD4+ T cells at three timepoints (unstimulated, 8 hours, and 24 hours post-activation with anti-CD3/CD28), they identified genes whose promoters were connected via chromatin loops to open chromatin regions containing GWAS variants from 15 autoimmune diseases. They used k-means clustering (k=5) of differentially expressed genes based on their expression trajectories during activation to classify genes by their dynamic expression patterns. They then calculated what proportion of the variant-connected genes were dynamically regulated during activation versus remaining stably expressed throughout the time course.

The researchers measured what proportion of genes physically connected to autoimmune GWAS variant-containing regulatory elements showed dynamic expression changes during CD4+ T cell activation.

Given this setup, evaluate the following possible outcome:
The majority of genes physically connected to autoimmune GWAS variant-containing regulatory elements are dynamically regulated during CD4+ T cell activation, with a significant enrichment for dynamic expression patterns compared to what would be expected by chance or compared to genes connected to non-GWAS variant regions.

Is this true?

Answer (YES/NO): NO